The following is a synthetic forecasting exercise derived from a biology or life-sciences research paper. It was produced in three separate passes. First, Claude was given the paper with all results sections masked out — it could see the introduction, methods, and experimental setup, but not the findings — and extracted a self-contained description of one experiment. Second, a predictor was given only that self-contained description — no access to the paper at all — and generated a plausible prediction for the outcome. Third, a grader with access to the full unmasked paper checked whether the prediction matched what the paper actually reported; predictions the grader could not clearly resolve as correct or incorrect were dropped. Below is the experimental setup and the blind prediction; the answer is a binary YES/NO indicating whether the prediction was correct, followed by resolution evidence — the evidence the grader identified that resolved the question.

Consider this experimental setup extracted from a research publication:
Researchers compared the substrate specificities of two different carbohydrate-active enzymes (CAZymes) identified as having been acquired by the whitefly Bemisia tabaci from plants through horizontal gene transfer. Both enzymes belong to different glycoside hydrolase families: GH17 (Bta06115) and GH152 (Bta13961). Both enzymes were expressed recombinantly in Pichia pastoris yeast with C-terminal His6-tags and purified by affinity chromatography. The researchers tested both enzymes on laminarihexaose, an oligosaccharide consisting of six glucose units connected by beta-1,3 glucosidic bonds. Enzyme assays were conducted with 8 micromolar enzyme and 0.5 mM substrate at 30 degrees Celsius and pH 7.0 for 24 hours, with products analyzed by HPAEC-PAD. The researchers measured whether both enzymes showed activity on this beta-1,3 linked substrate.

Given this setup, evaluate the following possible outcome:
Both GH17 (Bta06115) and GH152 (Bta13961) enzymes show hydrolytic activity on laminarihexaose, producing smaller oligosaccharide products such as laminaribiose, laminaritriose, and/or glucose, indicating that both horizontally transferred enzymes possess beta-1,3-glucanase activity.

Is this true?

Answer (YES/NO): YES